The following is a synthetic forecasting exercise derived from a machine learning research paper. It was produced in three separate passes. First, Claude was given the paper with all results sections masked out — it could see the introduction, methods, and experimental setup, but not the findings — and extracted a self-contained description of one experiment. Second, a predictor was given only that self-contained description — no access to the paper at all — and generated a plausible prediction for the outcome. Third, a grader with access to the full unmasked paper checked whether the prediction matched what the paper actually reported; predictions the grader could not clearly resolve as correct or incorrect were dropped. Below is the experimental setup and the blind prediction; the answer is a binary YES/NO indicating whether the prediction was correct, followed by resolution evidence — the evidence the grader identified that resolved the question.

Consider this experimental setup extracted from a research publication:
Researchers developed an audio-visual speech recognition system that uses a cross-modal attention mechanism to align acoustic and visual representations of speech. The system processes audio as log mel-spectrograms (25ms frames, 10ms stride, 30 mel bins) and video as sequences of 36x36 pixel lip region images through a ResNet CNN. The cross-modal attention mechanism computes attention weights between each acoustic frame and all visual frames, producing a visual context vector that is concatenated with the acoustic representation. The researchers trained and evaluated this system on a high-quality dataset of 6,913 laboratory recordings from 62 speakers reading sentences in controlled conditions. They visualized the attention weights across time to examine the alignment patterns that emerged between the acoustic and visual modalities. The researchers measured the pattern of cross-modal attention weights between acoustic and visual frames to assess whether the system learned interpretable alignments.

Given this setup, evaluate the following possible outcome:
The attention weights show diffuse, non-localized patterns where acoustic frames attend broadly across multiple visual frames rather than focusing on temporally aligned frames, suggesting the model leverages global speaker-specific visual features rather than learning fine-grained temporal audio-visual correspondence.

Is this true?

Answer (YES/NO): NO